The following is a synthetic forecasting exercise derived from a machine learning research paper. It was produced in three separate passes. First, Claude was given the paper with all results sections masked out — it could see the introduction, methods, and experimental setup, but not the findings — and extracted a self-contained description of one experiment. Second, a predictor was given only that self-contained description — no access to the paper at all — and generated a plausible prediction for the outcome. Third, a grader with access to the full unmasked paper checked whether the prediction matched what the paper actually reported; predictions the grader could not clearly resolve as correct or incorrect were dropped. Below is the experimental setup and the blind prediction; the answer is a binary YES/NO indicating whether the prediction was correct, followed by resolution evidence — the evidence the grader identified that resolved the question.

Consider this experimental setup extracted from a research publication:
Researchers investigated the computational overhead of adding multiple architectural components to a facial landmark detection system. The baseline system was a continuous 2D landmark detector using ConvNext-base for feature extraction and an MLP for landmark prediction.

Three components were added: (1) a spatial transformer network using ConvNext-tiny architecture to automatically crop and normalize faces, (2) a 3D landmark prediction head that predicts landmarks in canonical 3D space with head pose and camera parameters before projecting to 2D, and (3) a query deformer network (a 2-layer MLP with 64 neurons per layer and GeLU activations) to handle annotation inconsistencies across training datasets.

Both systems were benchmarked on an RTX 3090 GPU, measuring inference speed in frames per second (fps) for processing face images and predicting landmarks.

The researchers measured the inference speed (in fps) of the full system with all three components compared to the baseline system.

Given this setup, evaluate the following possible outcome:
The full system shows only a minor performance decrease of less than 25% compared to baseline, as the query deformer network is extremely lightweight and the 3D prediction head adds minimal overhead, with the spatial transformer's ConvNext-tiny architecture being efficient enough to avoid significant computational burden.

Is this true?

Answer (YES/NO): YES